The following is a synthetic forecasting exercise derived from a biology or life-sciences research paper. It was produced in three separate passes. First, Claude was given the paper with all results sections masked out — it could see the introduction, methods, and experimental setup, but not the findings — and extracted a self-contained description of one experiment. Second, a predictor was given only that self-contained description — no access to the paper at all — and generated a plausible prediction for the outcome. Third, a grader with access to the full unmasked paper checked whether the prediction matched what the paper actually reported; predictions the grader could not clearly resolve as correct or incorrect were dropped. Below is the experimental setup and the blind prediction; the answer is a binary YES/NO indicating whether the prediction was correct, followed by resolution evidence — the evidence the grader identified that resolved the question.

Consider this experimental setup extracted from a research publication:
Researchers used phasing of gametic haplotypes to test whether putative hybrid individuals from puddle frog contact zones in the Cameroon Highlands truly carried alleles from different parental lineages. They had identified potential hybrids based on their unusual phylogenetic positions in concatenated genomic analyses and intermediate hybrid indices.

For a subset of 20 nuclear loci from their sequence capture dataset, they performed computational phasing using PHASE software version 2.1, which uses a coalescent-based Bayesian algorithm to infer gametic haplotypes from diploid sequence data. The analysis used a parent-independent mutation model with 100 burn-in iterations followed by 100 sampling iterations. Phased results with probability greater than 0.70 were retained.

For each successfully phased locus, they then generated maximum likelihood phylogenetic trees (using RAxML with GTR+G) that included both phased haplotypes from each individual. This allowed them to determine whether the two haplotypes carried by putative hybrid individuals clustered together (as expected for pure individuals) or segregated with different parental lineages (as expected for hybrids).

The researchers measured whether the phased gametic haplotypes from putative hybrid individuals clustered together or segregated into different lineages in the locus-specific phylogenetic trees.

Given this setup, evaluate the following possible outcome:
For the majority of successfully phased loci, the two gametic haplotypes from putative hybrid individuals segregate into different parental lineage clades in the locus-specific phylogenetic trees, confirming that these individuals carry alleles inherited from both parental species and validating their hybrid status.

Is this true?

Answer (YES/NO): YES